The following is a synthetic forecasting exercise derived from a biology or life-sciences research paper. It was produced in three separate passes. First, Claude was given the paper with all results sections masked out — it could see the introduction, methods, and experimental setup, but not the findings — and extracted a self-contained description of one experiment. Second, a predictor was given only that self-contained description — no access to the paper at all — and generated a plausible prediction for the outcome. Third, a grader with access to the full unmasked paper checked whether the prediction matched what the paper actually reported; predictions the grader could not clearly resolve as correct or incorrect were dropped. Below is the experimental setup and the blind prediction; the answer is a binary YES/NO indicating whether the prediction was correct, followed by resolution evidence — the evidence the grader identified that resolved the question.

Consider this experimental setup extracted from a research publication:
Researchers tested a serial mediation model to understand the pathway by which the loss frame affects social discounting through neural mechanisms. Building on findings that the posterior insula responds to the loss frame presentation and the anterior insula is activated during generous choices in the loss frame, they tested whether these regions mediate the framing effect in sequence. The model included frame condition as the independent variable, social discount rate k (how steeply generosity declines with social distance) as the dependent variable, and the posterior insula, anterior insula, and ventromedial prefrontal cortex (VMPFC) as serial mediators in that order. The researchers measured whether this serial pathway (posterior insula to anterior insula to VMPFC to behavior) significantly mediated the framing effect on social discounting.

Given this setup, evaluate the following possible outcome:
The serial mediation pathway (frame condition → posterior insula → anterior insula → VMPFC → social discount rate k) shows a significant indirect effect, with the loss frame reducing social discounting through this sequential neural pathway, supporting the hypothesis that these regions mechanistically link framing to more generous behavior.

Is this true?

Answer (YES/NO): YES